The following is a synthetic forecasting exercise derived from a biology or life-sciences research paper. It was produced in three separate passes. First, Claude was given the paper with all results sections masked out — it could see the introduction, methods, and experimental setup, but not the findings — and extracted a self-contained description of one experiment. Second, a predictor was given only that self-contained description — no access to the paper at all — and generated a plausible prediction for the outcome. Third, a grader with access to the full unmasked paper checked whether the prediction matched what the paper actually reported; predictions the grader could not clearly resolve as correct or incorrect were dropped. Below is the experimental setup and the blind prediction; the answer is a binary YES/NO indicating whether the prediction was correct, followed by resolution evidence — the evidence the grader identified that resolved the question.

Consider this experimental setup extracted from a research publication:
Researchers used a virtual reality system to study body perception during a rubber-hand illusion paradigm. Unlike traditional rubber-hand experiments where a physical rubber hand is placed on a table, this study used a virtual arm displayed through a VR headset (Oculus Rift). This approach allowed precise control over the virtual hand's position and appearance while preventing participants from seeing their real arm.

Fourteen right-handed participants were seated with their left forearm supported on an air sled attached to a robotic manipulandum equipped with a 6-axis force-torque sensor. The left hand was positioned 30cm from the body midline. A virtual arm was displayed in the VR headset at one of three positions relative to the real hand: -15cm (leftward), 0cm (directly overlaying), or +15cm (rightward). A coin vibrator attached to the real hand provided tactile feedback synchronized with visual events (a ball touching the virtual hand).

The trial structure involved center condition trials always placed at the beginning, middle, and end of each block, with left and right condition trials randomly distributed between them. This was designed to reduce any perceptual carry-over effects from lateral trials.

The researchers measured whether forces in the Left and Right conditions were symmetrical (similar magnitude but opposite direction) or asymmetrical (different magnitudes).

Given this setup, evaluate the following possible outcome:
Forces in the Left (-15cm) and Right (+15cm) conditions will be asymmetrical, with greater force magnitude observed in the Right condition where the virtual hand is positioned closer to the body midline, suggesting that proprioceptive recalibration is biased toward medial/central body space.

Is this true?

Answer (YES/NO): NO